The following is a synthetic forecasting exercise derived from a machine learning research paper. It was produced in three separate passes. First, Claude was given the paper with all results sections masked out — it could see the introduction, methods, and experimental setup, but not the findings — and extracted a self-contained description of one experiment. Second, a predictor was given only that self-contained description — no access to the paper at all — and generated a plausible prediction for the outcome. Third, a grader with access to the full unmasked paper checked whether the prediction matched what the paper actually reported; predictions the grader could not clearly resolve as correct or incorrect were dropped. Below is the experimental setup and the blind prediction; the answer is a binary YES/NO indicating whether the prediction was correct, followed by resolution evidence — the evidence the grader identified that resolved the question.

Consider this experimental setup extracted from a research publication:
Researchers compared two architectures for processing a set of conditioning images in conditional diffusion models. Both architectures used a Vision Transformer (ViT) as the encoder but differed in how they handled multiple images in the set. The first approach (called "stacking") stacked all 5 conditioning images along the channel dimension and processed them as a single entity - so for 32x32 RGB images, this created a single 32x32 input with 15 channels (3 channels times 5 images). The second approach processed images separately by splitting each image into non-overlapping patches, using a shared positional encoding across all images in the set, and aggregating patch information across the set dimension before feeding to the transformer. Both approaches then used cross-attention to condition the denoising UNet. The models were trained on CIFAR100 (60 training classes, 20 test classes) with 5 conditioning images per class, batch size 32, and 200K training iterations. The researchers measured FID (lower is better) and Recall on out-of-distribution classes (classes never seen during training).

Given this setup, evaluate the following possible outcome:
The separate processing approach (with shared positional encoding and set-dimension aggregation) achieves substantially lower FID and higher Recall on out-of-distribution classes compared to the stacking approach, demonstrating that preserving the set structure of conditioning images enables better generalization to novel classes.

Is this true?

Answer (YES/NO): YES